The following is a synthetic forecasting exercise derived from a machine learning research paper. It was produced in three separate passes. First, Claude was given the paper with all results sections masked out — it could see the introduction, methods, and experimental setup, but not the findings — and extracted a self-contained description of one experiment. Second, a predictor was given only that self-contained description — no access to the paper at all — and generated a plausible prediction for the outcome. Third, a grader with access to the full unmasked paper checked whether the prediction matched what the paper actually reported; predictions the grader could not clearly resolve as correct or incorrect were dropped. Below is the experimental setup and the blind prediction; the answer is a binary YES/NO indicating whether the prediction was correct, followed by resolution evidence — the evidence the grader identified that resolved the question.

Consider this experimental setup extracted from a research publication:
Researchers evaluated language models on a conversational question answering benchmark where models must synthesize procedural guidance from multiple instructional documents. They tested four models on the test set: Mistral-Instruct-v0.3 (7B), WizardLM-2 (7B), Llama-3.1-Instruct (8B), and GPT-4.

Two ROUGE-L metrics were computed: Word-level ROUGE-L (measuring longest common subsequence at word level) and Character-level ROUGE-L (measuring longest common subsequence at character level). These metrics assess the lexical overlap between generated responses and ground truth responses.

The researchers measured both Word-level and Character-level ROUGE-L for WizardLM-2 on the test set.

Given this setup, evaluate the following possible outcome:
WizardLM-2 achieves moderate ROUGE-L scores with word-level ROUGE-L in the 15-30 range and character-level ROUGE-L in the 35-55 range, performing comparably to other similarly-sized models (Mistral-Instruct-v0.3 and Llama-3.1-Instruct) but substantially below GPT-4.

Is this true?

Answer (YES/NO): NO